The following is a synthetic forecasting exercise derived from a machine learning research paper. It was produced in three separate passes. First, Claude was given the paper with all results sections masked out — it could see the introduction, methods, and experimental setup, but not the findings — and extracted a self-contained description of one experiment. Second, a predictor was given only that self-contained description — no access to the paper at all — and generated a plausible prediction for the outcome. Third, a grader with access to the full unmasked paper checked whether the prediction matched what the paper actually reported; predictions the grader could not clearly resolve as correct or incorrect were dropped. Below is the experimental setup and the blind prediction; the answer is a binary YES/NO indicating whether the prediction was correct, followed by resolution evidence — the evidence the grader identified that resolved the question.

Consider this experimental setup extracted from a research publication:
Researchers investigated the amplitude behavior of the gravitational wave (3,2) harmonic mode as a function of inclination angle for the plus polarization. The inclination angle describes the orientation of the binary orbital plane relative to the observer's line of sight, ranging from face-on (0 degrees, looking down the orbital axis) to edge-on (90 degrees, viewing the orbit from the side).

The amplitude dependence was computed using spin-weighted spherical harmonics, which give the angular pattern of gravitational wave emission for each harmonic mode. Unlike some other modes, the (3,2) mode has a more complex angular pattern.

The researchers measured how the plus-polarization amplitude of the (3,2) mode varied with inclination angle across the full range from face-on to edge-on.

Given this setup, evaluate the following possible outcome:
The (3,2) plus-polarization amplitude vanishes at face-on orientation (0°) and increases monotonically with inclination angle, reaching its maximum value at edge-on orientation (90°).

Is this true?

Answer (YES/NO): NO